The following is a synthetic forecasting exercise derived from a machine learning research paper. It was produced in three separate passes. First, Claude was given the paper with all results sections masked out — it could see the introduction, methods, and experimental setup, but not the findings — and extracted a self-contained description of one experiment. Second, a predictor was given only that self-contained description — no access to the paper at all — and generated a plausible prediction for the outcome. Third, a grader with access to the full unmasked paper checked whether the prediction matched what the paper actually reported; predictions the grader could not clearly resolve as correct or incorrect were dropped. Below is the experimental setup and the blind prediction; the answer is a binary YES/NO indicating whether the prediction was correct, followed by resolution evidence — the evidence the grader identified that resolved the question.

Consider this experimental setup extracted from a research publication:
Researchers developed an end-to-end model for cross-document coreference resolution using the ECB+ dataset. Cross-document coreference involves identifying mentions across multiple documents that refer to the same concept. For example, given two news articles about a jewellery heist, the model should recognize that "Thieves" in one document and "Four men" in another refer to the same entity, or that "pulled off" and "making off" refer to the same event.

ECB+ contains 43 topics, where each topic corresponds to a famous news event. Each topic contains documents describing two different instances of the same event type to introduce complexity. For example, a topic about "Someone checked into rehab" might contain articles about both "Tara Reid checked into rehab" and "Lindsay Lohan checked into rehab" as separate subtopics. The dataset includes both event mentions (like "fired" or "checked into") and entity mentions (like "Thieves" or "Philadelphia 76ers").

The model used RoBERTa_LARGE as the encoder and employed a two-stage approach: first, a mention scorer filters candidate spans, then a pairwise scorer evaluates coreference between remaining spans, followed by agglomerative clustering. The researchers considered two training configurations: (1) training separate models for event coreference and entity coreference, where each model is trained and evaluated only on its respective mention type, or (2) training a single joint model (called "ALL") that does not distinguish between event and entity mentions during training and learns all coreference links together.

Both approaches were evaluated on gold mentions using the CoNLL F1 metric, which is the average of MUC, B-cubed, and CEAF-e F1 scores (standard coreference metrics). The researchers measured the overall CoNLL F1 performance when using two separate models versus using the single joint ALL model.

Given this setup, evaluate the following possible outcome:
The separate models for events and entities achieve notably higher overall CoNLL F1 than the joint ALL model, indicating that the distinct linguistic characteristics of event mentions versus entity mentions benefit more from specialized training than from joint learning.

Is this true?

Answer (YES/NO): NO